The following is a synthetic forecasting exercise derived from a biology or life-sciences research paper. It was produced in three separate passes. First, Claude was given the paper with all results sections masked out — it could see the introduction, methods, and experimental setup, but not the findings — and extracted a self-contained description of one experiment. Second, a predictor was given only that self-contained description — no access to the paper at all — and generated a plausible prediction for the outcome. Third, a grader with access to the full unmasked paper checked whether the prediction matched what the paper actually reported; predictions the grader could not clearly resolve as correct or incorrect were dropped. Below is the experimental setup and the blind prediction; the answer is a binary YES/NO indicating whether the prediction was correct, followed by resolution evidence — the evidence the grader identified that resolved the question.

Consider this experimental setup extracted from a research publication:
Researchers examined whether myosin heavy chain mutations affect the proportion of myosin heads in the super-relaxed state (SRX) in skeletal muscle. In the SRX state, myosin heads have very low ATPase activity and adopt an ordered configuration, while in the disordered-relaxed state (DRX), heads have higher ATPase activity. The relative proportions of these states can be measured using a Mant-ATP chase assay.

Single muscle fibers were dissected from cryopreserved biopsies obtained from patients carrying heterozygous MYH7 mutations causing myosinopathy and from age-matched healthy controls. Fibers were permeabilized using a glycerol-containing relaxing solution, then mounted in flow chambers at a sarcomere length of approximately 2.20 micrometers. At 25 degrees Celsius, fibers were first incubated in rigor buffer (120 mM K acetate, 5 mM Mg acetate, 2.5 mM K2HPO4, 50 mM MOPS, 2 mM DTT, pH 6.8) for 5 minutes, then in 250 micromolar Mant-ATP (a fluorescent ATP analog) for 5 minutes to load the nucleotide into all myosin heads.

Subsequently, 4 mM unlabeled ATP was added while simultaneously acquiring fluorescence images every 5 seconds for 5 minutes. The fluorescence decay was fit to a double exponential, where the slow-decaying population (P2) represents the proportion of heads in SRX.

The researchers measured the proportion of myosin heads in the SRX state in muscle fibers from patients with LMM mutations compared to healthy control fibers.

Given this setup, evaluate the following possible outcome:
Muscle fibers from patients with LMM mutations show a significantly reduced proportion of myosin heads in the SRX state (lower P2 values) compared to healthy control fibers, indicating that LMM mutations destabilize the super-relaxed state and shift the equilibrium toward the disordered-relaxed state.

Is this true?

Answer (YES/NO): YES